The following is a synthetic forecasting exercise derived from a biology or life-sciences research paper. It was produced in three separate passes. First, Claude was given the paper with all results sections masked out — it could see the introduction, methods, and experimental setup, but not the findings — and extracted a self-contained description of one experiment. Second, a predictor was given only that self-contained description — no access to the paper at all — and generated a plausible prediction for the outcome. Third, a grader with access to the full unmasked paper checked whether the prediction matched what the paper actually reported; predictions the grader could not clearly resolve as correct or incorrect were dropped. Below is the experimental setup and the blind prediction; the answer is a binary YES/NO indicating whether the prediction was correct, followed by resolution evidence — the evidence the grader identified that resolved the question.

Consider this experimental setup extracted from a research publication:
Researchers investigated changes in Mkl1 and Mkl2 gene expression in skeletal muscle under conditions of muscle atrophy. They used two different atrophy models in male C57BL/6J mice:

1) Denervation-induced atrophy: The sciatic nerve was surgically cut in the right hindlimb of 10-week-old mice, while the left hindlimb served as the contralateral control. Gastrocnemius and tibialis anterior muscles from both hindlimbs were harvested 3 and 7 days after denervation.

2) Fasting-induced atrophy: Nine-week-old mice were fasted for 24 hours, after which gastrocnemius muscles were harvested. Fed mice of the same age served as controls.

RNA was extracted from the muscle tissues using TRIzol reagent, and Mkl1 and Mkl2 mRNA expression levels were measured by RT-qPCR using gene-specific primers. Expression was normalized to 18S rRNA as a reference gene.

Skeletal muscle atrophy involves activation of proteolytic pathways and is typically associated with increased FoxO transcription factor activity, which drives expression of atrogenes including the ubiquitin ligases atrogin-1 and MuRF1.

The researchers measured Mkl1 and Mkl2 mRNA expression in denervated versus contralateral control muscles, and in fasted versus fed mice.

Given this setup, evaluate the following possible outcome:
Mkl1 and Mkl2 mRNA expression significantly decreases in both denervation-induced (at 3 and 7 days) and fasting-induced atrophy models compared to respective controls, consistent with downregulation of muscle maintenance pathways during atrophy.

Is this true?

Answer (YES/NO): NO